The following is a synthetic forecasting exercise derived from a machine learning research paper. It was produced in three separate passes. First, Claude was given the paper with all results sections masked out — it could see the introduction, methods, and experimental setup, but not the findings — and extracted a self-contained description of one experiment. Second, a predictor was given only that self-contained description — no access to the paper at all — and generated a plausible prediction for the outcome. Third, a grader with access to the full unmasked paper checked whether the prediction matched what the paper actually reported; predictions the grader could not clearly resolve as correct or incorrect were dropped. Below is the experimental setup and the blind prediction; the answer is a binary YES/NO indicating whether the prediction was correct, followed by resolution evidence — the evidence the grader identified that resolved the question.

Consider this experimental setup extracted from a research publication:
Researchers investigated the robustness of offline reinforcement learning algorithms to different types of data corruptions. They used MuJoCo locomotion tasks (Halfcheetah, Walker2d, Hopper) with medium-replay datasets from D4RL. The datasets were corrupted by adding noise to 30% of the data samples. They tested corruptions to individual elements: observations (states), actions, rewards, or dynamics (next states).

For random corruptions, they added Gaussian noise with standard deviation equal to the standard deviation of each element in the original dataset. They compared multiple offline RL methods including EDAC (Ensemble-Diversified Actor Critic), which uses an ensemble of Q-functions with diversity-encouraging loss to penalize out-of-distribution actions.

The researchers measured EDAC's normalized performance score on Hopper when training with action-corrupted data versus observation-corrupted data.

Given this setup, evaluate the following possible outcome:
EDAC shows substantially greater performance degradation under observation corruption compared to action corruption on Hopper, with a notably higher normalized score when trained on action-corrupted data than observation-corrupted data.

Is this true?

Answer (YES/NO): YES